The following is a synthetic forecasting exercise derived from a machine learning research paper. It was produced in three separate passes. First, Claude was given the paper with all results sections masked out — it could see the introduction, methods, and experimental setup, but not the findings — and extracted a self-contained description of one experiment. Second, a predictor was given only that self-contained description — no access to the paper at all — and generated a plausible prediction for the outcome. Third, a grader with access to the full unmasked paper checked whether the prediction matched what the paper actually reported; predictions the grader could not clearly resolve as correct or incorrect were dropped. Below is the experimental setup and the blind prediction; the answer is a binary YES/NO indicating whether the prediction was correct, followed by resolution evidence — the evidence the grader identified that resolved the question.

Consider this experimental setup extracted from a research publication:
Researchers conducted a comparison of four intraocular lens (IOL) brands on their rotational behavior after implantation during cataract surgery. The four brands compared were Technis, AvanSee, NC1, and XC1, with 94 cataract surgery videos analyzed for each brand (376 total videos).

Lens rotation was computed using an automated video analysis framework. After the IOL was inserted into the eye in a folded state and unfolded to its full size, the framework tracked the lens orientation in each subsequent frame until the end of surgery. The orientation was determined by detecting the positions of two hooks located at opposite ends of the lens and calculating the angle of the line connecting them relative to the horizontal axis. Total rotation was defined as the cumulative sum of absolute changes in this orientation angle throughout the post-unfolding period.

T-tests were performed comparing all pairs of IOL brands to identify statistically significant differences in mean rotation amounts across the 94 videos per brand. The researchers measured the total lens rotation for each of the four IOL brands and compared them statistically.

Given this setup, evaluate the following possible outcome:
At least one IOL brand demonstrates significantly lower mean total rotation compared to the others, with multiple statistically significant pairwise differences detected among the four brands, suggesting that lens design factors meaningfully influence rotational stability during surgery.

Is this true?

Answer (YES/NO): YES